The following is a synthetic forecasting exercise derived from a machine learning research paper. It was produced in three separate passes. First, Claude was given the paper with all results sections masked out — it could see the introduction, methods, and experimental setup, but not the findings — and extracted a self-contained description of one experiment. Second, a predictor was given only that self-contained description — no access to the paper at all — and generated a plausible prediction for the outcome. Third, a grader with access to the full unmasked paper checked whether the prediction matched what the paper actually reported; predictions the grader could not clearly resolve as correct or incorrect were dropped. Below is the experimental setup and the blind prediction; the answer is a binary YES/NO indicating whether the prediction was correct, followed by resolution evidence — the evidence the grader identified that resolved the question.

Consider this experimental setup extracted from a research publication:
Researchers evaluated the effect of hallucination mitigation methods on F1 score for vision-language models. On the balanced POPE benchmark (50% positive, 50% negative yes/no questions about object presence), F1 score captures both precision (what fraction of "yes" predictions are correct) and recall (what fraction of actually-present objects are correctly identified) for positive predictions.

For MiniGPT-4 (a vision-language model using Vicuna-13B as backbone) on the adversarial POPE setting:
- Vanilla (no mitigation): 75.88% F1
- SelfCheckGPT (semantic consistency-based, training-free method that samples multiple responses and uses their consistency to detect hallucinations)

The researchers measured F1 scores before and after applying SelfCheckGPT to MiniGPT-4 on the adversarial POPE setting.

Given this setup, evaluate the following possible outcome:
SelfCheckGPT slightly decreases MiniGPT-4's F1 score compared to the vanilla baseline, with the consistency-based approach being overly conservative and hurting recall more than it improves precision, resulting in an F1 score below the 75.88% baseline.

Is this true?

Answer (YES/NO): YES